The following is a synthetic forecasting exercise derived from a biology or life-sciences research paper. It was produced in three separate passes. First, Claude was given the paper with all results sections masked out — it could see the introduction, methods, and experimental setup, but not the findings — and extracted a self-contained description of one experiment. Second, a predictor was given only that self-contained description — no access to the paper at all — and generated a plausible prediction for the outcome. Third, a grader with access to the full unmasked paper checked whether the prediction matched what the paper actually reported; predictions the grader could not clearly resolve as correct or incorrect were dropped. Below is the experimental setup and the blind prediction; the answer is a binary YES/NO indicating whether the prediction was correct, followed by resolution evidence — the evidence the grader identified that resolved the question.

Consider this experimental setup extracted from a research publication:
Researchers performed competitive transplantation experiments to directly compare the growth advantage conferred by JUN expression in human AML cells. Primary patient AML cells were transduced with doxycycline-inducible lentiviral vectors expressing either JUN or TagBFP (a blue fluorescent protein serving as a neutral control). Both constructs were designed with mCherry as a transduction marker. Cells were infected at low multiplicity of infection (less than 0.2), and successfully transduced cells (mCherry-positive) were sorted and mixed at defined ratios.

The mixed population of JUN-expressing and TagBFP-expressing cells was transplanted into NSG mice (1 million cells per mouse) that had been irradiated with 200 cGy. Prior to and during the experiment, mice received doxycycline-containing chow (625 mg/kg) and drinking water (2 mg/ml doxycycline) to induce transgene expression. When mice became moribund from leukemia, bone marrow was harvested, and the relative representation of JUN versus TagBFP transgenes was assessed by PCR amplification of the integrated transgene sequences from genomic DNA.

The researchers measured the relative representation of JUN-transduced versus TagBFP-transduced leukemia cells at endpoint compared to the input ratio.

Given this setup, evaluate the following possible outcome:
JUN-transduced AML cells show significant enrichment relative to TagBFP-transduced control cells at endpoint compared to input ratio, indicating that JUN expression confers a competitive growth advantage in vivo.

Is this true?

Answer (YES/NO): NO